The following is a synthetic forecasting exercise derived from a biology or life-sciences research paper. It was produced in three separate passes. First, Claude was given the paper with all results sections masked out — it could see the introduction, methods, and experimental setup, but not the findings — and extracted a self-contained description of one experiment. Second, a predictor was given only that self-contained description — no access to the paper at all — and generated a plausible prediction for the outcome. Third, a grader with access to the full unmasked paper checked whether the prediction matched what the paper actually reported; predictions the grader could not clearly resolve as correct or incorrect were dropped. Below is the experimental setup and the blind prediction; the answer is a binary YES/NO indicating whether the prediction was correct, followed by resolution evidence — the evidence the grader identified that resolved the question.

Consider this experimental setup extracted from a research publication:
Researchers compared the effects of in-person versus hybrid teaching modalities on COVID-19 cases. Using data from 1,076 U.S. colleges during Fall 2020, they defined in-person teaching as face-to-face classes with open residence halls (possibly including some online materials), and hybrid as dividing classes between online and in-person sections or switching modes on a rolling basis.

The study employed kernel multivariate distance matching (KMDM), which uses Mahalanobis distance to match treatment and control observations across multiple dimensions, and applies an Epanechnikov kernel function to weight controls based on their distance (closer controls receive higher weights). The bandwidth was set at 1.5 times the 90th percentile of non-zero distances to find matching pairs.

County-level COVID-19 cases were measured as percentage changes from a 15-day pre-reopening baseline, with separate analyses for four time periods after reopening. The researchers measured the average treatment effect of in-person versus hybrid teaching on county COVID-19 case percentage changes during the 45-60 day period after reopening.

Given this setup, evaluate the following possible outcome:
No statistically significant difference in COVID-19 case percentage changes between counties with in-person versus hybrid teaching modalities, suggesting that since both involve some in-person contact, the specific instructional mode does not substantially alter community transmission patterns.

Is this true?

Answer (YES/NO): YES